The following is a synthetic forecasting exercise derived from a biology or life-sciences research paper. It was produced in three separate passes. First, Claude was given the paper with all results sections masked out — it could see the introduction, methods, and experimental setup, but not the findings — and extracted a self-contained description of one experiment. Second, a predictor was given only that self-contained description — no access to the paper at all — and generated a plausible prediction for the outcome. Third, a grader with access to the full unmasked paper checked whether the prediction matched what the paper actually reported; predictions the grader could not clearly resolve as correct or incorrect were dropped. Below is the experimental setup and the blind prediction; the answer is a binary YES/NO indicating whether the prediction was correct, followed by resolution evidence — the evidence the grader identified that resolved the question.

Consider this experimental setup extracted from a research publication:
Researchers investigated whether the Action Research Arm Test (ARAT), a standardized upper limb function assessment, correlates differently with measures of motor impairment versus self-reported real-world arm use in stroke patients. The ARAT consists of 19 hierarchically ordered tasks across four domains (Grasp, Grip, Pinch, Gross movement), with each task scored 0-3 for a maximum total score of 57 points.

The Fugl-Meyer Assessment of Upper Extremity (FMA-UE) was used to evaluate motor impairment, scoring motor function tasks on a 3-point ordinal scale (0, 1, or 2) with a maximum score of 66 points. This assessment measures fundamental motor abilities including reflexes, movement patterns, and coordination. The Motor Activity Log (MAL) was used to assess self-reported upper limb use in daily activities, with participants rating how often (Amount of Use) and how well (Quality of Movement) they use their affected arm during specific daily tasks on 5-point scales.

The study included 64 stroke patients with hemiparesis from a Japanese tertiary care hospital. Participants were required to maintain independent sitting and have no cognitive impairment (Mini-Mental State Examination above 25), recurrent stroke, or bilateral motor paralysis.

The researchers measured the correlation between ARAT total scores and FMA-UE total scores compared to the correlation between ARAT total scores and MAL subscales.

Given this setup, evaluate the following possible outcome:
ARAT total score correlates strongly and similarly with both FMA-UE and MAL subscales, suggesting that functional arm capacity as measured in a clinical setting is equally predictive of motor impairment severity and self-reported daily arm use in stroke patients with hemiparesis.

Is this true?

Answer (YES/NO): NO